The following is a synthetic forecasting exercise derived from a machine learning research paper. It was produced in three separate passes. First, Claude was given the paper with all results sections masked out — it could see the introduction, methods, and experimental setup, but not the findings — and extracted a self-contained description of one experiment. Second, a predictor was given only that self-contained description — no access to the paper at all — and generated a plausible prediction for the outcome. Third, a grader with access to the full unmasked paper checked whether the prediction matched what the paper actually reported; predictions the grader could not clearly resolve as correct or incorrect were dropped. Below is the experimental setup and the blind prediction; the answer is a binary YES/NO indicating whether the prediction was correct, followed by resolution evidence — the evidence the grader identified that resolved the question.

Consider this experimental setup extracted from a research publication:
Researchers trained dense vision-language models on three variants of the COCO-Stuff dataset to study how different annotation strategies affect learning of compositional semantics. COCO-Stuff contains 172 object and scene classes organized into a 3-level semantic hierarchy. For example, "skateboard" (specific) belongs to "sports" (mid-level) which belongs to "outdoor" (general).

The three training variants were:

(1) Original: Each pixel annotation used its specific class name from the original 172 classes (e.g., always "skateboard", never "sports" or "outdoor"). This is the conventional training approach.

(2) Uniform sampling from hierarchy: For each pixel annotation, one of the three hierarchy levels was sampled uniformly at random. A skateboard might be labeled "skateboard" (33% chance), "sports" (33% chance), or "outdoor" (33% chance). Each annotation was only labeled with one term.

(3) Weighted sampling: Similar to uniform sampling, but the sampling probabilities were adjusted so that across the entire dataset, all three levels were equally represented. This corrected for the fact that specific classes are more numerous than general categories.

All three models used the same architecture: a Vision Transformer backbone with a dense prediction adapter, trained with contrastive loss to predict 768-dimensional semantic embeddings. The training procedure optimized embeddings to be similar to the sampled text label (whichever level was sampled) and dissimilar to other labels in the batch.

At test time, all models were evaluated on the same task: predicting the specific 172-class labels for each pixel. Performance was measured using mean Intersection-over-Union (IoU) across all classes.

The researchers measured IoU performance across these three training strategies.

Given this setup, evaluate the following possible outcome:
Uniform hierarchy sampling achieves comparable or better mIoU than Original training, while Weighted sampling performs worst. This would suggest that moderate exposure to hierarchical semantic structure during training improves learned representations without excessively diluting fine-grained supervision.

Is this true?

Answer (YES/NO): NO